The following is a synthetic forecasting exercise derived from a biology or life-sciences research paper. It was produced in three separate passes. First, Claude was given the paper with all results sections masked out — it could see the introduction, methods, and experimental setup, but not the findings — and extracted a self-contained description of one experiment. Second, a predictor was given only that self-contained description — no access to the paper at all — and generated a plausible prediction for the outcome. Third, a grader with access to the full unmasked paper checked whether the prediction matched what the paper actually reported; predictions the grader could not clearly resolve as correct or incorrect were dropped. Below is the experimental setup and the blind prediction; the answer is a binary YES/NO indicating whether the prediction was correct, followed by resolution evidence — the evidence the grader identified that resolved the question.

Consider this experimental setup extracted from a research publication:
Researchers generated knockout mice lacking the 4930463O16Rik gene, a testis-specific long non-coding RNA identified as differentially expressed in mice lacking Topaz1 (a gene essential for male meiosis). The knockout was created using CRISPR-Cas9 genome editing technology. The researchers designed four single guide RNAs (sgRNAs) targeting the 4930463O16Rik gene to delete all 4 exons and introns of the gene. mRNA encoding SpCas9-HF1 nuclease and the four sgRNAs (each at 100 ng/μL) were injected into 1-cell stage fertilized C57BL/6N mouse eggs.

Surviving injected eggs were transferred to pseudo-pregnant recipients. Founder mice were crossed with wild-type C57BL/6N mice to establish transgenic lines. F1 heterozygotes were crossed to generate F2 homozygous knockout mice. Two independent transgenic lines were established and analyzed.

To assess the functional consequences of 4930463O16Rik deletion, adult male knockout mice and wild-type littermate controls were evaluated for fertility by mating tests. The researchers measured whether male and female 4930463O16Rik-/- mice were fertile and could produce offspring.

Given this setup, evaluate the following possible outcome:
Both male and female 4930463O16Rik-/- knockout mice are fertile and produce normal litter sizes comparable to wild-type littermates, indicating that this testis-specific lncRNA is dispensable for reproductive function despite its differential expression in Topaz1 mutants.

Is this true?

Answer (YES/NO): YES